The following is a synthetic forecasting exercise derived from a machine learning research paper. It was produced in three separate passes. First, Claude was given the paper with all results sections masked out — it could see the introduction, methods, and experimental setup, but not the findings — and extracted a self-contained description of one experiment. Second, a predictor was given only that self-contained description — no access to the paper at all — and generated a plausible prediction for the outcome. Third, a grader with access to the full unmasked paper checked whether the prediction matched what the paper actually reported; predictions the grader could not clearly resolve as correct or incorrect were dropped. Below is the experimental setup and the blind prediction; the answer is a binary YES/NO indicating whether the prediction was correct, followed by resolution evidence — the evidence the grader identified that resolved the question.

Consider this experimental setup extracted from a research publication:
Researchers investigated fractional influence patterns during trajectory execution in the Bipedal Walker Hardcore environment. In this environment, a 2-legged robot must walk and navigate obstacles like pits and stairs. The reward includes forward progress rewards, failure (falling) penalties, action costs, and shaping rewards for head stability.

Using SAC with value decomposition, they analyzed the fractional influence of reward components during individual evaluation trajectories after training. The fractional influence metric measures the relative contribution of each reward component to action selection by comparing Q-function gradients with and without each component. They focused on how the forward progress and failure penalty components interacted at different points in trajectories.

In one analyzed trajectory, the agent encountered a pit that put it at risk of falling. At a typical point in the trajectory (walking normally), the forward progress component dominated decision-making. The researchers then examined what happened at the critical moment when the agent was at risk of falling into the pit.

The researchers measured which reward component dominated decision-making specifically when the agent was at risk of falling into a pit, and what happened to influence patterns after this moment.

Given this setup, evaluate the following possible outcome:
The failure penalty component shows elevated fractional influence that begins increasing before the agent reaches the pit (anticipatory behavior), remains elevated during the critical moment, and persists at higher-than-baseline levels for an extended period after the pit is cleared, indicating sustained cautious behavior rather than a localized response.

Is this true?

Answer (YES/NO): NO